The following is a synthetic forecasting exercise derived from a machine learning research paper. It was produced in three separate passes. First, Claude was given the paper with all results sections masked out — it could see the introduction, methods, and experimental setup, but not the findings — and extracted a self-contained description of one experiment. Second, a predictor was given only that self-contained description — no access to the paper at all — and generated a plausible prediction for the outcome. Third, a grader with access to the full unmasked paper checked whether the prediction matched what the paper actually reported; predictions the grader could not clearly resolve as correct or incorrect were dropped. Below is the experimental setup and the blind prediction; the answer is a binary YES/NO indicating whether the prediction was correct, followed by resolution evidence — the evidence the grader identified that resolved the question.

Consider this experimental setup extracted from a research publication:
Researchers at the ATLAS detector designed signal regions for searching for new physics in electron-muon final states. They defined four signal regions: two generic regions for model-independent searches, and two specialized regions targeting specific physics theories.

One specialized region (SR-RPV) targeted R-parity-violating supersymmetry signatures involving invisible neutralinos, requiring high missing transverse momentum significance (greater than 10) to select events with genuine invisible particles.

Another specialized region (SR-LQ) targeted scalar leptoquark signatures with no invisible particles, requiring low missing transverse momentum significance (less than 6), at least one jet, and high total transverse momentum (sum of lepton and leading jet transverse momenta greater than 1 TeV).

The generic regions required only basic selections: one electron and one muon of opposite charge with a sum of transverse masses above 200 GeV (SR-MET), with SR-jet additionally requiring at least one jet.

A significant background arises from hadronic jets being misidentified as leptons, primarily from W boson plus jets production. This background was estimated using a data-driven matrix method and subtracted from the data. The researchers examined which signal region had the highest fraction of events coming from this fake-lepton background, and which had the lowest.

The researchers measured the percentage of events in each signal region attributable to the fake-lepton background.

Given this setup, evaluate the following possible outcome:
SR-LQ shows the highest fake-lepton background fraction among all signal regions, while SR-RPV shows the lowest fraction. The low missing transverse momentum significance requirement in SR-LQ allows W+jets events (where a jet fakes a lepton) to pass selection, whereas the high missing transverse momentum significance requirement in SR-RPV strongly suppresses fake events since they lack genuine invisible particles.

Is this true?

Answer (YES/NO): NO